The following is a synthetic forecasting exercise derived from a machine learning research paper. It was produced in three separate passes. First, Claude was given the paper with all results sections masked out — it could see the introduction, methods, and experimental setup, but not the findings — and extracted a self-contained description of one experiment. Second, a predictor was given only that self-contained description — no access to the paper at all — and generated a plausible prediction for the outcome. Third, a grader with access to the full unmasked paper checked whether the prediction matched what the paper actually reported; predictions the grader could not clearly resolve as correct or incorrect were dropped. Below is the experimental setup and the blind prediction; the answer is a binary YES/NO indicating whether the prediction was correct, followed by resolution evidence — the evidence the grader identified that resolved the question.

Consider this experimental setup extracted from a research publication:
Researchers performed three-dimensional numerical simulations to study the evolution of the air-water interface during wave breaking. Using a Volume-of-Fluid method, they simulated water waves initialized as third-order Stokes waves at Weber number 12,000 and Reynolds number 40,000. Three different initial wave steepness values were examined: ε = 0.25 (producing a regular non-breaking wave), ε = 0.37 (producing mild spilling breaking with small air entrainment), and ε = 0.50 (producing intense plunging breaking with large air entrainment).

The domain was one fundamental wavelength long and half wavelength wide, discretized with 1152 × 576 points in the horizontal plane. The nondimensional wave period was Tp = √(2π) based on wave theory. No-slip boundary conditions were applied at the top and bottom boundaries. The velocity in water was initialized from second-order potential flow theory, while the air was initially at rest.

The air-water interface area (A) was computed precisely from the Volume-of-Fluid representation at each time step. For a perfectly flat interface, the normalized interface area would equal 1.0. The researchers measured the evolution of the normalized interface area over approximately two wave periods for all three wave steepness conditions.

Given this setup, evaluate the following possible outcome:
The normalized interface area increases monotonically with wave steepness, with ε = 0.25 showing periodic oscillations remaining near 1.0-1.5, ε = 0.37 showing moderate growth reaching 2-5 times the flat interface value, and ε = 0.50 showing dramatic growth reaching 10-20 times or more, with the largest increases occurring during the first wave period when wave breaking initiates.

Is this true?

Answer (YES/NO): NO